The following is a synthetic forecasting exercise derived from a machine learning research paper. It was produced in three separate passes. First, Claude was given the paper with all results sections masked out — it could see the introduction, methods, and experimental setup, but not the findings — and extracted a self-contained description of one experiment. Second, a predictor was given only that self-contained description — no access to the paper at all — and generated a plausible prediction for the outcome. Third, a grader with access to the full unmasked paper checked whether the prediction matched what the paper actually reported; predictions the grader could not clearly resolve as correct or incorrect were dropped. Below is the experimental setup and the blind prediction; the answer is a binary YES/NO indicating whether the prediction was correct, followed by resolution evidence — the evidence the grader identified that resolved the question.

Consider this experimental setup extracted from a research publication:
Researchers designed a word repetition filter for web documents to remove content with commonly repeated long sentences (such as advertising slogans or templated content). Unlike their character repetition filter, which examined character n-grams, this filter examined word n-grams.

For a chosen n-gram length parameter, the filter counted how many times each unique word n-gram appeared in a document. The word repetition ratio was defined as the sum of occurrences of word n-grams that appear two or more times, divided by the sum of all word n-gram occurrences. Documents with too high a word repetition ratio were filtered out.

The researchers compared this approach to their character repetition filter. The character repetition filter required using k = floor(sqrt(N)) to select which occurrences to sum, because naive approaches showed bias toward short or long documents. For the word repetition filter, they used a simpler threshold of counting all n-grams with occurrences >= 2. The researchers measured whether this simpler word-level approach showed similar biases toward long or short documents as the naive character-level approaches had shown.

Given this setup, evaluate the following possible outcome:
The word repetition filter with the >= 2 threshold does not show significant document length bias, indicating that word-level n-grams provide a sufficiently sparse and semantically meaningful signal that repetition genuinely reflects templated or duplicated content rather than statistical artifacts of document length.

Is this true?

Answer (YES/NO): YES